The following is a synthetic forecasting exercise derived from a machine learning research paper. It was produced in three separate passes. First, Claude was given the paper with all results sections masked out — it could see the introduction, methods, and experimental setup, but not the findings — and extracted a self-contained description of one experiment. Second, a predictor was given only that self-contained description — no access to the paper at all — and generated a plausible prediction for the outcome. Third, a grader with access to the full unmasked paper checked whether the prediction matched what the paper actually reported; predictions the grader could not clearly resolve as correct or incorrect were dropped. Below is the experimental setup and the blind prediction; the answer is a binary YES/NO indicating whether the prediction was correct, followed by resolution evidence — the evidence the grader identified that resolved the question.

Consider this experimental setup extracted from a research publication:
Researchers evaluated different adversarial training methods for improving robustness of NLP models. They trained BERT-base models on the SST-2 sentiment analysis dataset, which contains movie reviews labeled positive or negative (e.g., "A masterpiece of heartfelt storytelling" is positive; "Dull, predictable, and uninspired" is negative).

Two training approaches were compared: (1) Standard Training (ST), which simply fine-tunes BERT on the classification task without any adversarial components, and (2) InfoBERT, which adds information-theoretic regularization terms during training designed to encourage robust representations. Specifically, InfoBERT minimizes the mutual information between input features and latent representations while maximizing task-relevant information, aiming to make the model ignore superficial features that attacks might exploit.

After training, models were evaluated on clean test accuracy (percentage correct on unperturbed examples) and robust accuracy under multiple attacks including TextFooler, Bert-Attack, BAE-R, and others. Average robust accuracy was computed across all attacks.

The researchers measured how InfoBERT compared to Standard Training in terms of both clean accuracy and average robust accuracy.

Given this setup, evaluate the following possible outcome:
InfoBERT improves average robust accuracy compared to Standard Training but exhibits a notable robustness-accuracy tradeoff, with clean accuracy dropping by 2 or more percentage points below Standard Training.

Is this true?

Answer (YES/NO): NO